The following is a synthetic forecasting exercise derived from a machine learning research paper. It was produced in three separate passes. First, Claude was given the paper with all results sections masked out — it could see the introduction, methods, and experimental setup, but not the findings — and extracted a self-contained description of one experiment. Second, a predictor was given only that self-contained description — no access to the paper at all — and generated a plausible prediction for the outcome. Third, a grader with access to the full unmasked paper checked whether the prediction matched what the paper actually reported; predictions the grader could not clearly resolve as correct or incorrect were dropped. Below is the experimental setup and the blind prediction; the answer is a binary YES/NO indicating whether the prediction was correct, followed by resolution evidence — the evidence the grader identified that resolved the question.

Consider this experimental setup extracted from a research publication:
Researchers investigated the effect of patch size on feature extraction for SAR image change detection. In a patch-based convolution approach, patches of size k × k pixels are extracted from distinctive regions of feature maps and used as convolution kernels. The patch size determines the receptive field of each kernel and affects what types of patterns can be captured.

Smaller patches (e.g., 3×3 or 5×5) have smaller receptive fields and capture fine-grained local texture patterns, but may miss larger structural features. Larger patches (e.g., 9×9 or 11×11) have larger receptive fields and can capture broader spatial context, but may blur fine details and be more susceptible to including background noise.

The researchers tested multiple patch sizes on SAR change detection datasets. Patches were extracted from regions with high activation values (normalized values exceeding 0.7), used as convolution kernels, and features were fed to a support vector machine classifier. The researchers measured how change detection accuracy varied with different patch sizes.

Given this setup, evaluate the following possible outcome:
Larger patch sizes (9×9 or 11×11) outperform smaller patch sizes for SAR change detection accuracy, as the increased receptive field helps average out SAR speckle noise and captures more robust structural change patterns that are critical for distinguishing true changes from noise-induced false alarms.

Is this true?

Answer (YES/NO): NO